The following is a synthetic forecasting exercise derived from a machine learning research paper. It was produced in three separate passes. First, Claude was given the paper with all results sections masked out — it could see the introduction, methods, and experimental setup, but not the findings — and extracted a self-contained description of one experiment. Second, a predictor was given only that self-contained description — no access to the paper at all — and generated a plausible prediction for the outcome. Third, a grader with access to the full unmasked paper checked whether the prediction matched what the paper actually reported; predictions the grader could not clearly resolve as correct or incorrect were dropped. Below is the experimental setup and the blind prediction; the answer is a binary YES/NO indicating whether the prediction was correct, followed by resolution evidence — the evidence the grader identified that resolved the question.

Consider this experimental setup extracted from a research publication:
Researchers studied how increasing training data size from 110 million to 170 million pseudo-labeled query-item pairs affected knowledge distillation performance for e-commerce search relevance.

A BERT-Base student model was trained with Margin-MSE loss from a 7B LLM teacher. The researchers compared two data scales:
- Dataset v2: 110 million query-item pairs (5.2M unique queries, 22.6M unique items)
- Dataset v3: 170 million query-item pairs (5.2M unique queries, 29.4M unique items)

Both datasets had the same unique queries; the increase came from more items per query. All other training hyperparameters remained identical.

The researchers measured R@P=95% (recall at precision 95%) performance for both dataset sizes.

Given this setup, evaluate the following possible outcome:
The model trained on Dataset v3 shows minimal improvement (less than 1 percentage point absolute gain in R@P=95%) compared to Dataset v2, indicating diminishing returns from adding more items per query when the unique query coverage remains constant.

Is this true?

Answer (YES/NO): NO